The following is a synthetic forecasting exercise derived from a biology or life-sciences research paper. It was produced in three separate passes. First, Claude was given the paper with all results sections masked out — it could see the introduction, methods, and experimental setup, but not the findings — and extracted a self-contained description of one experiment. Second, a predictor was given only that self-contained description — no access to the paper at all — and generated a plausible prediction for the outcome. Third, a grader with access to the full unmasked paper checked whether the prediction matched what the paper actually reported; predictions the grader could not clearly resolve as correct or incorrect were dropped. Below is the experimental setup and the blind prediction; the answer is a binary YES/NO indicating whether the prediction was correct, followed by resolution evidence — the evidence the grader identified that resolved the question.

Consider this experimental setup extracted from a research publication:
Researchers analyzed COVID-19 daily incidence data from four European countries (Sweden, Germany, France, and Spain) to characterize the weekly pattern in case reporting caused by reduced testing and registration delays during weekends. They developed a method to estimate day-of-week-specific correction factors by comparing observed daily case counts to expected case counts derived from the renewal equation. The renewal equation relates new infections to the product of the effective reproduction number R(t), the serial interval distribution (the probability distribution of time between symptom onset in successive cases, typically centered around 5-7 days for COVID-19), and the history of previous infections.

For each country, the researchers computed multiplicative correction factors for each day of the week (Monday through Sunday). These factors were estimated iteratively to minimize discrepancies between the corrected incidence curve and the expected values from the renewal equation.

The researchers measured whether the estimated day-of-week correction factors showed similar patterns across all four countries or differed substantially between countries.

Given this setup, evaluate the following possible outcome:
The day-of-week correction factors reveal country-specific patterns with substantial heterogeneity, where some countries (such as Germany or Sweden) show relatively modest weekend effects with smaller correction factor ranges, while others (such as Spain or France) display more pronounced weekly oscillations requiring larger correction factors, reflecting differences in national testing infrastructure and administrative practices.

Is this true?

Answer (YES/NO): NO